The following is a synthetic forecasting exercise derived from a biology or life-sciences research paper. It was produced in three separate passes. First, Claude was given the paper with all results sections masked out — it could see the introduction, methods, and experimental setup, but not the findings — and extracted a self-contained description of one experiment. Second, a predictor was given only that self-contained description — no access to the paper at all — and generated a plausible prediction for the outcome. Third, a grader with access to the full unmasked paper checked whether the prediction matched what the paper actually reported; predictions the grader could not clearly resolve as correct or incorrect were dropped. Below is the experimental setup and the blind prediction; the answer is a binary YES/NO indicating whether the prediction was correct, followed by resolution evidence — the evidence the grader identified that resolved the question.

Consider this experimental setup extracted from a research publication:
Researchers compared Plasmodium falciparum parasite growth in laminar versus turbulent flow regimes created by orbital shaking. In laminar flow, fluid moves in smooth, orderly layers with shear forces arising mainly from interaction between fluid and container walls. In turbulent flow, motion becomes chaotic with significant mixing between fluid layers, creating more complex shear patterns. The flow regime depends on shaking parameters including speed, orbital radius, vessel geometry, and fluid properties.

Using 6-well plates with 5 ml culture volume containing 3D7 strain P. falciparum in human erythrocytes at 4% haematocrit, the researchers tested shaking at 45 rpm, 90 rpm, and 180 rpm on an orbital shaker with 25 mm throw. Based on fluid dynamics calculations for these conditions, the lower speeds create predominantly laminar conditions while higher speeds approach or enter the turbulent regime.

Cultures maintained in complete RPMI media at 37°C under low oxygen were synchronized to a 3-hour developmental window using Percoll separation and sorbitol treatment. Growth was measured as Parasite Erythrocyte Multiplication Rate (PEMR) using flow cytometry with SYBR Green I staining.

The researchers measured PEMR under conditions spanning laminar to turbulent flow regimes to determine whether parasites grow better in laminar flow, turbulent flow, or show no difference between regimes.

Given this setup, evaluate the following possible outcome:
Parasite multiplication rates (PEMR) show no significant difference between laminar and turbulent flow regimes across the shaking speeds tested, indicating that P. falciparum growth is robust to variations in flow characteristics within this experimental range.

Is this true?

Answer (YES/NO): NO